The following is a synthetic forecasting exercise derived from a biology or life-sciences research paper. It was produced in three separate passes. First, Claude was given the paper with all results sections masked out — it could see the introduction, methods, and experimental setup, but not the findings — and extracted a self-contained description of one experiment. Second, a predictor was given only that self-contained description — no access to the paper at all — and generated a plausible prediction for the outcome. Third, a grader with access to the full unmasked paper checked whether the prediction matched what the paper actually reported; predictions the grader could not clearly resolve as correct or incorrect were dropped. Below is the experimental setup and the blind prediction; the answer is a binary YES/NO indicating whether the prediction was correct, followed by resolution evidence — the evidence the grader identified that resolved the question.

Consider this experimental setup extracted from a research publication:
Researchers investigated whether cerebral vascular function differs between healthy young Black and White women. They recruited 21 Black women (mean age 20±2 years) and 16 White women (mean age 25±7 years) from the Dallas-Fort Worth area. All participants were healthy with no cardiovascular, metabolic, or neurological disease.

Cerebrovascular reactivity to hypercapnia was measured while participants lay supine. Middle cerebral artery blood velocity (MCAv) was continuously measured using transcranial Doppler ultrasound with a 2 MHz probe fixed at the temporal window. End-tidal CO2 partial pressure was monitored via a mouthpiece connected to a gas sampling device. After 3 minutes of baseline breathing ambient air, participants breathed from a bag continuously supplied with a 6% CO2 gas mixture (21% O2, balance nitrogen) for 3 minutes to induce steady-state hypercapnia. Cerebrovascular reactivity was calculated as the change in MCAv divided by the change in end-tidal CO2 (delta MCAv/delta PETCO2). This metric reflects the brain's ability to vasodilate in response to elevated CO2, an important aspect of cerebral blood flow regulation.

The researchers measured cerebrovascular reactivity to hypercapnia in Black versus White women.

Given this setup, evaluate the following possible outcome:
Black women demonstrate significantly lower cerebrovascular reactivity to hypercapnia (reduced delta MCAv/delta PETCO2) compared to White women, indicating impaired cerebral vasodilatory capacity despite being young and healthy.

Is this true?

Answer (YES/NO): NO